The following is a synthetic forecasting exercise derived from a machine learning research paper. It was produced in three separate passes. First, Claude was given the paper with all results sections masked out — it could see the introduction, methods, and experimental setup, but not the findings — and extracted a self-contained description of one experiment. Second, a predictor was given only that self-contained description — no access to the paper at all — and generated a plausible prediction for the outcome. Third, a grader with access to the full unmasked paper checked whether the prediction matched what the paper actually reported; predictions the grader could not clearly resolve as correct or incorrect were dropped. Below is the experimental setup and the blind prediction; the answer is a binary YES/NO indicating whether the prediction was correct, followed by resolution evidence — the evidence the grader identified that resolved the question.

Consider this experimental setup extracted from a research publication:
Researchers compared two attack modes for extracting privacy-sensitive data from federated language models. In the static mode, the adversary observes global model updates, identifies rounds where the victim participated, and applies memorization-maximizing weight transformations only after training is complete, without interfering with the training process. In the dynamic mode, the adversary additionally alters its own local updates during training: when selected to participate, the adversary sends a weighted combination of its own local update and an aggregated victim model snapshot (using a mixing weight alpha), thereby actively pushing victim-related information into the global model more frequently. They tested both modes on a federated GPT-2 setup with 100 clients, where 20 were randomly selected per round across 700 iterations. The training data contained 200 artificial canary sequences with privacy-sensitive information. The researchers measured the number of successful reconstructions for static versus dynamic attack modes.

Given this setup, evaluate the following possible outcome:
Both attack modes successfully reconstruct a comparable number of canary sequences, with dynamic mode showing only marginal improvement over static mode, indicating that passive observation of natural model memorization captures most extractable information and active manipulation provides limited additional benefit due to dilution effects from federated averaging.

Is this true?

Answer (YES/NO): NO